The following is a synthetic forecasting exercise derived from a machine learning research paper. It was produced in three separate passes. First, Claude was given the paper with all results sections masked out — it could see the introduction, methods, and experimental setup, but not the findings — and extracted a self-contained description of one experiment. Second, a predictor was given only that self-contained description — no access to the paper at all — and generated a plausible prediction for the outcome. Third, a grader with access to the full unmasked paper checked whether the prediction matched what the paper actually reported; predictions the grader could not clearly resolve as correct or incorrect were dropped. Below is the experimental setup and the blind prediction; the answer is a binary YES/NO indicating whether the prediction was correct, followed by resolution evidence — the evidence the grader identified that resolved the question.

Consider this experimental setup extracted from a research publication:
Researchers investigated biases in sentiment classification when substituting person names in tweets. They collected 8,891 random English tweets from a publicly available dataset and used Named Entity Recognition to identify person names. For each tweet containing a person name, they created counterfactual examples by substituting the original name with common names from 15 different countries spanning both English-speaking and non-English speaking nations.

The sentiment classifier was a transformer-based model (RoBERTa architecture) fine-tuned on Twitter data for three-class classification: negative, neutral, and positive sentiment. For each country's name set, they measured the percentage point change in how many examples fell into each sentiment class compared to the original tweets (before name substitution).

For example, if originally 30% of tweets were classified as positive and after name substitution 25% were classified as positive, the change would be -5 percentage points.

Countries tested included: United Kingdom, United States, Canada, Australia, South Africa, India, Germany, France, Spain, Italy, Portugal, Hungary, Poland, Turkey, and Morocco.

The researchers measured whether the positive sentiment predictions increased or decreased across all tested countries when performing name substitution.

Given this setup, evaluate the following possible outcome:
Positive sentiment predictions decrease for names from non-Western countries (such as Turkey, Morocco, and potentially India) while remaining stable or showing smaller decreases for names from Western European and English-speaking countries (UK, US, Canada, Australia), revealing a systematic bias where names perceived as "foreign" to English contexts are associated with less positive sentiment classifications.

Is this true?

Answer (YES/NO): NO